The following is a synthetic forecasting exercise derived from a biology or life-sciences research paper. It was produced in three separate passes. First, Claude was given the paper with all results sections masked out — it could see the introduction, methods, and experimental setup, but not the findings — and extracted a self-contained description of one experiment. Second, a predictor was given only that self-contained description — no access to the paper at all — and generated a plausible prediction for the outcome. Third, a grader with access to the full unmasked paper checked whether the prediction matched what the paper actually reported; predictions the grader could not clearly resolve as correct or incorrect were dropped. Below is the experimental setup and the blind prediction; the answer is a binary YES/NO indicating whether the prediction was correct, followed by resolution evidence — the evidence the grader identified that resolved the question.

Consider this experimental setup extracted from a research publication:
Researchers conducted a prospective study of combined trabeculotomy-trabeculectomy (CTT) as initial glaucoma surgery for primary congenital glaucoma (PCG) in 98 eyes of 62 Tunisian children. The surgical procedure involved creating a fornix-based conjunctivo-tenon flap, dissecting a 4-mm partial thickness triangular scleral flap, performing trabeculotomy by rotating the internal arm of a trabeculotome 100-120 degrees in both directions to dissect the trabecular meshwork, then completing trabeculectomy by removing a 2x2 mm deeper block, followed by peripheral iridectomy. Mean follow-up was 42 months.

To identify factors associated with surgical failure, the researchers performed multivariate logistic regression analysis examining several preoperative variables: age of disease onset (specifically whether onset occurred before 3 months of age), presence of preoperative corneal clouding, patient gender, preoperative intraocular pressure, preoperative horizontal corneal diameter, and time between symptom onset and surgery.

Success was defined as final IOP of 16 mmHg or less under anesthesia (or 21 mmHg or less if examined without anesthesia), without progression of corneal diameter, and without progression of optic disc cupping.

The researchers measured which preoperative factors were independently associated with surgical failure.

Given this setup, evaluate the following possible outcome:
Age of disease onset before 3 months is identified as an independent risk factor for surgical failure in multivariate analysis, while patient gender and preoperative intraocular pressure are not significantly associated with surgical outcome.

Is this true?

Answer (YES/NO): YES